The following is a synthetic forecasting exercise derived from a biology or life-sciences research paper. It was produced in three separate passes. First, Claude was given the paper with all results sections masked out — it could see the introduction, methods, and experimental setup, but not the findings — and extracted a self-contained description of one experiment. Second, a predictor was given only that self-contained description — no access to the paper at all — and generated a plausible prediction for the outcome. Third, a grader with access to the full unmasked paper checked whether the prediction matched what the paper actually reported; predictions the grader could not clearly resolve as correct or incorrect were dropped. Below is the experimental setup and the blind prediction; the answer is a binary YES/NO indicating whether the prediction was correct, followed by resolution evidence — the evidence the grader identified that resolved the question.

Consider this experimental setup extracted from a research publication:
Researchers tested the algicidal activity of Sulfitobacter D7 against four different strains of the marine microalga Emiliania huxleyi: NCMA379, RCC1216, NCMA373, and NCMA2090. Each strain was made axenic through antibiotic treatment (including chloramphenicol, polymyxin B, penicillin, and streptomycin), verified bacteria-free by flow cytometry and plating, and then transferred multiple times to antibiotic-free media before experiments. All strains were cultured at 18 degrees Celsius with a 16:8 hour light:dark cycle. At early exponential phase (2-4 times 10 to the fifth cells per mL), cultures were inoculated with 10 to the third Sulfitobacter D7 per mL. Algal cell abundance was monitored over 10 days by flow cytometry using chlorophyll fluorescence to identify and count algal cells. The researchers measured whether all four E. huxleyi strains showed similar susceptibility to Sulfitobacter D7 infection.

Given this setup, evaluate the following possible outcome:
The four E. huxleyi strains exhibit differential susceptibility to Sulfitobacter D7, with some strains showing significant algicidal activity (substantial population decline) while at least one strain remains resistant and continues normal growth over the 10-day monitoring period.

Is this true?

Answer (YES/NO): YES